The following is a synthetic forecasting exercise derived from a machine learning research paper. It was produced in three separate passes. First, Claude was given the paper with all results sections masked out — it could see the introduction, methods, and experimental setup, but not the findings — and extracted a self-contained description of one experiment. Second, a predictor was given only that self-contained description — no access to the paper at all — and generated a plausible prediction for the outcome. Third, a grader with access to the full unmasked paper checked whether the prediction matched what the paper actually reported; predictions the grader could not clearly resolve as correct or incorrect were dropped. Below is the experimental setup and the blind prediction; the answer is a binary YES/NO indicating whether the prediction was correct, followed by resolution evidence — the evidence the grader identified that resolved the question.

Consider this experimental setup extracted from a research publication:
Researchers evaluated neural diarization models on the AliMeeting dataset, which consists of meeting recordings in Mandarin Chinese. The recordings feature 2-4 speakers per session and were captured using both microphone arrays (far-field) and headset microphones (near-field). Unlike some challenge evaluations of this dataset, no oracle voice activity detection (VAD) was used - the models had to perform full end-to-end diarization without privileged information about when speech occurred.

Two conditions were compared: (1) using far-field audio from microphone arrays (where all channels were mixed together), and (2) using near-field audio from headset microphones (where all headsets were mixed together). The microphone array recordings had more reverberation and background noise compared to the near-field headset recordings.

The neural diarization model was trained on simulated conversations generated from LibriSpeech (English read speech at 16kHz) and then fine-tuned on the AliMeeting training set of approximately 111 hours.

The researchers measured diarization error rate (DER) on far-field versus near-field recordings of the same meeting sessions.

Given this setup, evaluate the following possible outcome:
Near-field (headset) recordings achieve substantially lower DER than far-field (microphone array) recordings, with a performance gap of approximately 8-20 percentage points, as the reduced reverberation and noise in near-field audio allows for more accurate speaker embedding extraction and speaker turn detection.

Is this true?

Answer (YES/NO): NO